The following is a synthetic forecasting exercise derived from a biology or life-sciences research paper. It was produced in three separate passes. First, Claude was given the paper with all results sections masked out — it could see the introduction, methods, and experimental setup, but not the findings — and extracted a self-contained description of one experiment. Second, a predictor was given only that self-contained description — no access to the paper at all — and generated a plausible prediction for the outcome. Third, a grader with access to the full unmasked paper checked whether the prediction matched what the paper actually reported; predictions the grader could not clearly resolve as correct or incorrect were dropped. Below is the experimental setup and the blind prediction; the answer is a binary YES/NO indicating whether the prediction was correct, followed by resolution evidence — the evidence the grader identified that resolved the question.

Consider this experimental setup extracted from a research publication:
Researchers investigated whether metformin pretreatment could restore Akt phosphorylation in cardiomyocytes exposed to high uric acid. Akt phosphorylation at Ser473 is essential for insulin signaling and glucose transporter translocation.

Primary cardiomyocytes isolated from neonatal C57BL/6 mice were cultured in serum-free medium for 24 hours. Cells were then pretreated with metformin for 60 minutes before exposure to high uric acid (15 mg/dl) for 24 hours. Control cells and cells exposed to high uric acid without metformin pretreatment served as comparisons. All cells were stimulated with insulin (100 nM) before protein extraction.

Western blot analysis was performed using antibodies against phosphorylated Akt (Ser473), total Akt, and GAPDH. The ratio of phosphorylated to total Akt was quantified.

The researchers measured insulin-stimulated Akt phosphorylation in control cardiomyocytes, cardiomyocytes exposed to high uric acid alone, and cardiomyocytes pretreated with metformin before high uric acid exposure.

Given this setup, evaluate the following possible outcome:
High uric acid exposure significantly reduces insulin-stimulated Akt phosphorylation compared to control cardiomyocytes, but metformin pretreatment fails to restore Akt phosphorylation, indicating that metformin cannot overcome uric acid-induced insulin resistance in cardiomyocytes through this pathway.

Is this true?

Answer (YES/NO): NO